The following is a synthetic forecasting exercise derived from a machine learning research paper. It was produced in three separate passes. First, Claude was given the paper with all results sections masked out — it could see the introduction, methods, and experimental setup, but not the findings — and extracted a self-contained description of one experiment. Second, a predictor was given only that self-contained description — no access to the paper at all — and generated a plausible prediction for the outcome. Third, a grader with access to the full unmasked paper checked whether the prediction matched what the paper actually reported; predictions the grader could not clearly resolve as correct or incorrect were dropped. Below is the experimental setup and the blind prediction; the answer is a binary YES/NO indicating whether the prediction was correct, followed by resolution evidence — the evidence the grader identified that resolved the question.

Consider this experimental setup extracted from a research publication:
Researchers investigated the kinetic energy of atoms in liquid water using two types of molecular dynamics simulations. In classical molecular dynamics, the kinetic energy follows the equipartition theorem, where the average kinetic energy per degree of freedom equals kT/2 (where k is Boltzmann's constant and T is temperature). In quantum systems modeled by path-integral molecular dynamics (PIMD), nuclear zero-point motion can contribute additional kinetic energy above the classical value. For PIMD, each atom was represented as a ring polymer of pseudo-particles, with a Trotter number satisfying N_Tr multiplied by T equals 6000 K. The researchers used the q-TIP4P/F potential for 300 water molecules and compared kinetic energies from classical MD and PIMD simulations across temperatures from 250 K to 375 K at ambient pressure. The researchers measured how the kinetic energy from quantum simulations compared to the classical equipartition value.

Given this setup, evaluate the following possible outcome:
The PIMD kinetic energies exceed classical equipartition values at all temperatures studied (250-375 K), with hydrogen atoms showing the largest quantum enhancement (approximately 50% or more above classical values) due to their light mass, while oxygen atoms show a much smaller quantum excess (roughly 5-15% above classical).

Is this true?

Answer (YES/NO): NO